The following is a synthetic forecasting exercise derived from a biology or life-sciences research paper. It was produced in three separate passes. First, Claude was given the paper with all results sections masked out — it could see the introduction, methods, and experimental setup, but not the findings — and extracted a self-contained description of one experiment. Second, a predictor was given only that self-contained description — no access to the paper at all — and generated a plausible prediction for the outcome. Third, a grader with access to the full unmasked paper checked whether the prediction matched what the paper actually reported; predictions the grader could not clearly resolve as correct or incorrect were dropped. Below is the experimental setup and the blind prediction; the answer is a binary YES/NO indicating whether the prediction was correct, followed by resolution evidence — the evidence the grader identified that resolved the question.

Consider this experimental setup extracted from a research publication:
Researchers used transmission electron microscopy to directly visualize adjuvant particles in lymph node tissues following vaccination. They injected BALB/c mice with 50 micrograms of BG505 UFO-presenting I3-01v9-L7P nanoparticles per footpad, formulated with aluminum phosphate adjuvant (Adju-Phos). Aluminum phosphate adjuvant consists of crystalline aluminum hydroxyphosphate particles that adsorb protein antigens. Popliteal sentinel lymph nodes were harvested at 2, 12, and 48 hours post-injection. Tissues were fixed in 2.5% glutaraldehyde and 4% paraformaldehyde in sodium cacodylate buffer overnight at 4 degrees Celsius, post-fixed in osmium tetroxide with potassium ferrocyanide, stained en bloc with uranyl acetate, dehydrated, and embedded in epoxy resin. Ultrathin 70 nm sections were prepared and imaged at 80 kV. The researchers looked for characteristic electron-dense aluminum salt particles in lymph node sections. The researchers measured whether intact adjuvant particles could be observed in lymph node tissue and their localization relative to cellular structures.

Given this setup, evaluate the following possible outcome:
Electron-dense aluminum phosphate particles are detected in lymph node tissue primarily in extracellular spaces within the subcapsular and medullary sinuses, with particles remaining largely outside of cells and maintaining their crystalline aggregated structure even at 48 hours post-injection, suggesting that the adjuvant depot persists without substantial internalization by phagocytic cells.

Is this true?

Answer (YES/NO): NO